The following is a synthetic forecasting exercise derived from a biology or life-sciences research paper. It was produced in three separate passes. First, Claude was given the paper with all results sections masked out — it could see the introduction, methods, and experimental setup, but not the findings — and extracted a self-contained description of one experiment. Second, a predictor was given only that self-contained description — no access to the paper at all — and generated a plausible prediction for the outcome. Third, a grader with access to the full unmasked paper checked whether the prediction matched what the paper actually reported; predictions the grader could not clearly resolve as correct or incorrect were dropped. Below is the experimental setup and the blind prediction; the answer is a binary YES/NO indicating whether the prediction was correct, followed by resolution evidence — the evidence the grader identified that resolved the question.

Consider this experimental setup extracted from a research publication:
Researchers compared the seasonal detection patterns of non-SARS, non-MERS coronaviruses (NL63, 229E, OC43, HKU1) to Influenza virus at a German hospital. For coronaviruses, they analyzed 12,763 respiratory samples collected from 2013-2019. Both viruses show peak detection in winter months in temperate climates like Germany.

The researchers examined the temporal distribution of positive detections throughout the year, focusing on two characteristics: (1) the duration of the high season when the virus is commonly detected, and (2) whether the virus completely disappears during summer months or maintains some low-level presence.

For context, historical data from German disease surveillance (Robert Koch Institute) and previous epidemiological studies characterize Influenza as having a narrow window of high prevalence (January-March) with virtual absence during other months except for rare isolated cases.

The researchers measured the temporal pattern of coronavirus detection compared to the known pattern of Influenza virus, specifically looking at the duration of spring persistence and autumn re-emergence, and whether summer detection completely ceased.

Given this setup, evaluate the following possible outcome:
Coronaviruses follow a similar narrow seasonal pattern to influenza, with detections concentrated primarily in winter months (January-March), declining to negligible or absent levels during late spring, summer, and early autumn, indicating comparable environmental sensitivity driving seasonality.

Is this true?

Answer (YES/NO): NO